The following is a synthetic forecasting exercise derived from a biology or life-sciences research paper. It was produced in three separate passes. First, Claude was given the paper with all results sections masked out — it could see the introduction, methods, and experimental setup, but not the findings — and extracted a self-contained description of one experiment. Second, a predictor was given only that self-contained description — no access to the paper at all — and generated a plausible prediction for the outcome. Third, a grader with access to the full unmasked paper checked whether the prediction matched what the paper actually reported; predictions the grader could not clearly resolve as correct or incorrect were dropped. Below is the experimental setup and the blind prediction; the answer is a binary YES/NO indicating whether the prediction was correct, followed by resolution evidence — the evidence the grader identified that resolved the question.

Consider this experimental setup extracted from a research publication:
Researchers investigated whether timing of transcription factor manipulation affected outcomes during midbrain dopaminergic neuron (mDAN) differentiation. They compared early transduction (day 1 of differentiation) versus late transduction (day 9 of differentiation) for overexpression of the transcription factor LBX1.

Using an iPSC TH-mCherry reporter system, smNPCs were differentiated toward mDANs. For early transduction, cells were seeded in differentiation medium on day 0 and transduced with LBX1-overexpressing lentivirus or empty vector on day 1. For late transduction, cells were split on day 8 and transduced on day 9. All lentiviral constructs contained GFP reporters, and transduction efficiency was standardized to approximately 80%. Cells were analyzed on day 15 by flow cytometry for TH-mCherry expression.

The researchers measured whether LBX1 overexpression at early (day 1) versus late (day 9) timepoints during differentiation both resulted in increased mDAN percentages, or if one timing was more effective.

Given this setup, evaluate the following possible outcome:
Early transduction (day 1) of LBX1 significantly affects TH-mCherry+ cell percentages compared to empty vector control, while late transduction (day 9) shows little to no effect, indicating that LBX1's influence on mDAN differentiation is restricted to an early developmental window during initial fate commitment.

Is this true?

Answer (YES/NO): NO